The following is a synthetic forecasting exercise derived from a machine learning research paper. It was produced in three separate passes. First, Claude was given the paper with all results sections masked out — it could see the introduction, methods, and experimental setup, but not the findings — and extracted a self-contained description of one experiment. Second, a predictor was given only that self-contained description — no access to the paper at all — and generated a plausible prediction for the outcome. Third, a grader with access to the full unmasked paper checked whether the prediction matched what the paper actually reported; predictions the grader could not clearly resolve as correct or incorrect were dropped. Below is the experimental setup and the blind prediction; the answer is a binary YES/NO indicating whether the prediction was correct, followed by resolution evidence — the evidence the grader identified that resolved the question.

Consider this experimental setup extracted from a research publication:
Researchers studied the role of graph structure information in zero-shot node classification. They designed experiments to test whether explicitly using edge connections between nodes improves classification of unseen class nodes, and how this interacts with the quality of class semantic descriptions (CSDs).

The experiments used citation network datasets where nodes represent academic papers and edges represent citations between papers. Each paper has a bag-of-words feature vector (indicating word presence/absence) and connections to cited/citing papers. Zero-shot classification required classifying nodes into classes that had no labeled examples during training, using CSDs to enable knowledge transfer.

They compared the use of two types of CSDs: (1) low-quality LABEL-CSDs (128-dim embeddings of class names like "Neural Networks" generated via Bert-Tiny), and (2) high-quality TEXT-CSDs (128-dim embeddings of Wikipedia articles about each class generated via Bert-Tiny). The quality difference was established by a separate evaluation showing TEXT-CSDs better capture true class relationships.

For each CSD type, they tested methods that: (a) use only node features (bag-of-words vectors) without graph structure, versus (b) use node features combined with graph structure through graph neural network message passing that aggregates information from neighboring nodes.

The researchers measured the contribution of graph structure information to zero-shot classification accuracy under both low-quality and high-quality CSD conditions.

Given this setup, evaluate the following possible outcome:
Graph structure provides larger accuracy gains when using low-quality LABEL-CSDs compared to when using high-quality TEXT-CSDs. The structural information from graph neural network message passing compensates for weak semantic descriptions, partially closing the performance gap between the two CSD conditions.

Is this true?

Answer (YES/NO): NO